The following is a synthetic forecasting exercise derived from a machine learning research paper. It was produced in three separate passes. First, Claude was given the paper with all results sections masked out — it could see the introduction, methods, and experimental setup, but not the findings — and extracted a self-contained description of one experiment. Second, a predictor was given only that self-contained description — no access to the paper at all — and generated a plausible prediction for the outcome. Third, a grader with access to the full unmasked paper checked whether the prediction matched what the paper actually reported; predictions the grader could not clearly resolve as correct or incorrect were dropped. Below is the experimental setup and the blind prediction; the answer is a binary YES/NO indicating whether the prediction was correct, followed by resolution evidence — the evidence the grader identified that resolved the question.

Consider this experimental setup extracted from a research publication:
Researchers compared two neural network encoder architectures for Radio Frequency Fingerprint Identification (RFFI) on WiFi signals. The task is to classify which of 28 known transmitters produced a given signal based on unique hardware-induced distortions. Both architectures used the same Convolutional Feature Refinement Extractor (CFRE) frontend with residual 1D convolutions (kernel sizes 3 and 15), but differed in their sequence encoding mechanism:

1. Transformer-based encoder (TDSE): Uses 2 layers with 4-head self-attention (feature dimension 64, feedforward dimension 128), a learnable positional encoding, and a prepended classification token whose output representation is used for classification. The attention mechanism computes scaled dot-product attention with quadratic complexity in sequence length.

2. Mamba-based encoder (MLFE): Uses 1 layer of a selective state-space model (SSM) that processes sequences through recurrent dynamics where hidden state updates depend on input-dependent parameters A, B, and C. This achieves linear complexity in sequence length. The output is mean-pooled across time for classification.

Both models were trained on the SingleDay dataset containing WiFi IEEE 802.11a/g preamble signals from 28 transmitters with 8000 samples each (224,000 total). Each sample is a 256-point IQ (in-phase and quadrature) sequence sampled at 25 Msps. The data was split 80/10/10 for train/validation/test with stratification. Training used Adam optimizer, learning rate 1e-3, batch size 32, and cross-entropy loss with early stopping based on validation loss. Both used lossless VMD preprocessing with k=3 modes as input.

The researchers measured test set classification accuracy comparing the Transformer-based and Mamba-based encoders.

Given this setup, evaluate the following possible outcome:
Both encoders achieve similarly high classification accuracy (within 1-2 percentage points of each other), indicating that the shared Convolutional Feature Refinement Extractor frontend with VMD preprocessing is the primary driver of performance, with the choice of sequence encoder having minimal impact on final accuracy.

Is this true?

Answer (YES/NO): YES